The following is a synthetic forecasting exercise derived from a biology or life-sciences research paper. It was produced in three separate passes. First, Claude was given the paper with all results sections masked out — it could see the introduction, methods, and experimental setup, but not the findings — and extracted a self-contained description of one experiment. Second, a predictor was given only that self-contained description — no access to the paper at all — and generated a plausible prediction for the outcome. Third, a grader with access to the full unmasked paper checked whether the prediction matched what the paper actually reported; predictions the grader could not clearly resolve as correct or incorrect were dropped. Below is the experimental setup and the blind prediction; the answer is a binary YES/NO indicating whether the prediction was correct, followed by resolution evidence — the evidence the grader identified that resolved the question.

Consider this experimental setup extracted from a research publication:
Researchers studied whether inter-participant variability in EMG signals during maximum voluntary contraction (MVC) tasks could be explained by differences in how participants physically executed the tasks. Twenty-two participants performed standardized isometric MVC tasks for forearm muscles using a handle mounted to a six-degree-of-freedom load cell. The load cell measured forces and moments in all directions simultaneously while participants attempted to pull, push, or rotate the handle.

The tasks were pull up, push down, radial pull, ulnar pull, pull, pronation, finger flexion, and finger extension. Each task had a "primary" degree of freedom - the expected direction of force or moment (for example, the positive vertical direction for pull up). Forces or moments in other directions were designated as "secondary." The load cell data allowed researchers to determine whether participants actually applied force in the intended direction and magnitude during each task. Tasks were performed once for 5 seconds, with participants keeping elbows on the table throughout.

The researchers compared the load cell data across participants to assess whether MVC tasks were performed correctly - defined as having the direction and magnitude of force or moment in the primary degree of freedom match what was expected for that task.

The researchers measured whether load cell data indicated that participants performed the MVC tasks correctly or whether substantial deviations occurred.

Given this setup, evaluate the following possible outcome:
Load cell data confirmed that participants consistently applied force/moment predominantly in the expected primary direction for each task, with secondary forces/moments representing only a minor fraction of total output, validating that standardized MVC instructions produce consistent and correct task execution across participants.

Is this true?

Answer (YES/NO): YES